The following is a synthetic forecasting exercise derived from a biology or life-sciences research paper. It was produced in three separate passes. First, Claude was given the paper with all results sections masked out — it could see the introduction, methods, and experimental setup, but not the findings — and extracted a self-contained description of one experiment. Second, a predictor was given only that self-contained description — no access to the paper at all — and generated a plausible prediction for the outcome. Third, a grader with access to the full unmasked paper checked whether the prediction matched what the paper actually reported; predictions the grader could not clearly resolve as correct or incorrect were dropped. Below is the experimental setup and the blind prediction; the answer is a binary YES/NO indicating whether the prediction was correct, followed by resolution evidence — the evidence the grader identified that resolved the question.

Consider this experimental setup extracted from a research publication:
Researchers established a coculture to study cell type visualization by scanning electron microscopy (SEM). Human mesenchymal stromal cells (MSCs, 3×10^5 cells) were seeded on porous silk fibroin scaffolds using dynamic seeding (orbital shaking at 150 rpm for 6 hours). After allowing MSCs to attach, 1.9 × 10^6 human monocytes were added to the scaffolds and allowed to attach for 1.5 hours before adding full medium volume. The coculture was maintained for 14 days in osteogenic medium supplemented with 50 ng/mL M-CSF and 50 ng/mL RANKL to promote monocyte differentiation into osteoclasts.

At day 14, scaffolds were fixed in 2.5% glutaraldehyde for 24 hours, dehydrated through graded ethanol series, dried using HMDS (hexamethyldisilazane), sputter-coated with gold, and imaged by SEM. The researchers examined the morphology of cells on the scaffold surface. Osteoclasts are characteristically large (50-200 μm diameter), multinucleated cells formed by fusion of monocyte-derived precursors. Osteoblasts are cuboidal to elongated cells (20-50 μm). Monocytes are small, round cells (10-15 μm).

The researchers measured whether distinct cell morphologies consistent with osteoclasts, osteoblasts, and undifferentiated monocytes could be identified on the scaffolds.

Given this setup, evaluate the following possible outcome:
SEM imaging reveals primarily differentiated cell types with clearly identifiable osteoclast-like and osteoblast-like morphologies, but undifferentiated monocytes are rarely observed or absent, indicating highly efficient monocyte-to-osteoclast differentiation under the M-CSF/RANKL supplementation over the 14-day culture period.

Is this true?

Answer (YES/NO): NO